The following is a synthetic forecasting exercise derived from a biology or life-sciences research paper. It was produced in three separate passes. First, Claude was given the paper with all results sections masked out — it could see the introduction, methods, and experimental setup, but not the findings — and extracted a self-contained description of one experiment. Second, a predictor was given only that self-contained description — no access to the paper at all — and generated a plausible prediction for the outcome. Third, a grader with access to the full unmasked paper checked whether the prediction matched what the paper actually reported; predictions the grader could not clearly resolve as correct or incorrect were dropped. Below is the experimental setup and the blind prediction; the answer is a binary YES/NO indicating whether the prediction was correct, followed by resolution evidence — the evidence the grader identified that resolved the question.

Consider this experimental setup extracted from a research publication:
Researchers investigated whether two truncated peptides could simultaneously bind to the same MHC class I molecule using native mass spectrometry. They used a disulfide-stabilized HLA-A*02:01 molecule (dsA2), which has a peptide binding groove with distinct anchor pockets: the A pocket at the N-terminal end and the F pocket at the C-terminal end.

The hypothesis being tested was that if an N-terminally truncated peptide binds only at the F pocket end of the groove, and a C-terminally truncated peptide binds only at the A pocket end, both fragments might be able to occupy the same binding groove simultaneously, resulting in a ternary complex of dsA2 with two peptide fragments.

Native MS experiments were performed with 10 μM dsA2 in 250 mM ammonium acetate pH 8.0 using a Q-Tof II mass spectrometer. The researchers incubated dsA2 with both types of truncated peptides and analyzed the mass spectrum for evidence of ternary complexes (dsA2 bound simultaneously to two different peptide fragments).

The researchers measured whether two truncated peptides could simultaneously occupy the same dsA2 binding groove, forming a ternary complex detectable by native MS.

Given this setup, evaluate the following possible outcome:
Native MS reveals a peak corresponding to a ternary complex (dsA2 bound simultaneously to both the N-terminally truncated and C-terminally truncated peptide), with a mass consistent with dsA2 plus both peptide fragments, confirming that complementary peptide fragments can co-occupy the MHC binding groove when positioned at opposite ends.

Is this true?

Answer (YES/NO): YES